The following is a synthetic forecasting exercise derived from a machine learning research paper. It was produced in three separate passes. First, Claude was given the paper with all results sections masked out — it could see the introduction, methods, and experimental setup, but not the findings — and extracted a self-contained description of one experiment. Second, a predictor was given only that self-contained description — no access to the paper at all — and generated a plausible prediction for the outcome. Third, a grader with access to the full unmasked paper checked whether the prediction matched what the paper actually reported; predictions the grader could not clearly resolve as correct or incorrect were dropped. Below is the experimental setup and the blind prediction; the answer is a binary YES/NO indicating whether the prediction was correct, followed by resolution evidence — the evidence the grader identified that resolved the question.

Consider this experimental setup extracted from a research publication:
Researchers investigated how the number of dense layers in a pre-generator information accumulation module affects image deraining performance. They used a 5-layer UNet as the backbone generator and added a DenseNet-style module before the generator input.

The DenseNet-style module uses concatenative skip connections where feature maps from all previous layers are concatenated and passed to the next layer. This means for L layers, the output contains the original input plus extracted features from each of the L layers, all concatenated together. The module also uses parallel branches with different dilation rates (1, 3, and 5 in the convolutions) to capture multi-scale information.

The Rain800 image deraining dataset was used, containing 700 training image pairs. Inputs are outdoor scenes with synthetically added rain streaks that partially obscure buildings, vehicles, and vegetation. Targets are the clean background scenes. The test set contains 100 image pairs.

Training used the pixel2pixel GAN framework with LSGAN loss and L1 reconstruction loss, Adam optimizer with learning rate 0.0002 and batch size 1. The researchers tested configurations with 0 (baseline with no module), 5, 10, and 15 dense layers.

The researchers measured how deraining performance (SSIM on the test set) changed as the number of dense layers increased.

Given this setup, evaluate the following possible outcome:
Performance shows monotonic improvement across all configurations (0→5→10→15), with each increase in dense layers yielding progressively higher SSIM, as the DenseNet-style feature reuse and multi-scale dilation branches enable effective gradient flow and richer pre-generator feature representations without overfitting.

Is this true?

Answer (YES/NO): YES